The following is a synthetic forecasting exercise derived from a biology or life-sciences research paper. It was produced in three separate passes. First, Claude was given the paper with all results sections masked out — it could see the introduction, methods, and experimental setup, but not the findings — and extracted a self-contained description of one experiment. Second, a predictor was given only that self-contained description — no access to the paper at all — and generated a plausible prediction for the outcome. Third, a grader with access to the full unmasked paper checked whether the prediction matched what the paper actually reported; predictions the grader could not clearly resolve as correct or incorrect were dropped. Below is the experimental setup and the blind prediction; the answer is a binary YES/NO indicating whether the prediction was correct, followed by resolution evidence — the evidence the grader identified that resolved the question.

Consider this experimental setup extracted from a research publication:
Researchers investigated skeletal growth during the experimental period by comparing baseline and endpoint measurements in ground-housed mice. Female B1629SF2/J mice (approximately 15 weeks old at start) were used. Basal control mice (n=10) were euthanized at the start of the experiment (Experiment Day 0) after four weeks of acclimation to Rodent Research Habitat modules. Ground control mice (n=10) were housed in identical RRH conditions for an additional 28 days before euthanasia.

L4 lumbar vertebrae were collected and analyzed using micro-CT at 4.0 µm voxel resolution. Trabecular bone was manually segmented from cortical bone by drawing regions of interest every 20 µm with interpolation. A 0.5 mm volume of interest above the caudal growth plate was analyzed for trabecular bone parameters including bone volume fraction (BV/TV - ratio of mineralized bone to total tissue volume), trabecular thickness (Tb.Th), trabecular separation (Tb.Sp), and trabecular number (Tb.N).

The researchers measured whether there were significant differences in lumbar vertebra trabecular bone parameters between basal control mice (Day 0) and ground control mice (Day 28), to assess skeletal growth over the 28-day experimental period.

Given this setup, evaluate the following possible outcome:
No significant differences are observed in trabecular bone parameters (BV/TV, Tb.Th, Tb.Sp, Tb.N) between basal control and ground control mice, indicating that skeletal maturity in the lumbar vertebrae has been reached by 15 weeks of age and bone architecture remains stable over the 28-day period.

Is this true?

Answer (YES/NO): YES